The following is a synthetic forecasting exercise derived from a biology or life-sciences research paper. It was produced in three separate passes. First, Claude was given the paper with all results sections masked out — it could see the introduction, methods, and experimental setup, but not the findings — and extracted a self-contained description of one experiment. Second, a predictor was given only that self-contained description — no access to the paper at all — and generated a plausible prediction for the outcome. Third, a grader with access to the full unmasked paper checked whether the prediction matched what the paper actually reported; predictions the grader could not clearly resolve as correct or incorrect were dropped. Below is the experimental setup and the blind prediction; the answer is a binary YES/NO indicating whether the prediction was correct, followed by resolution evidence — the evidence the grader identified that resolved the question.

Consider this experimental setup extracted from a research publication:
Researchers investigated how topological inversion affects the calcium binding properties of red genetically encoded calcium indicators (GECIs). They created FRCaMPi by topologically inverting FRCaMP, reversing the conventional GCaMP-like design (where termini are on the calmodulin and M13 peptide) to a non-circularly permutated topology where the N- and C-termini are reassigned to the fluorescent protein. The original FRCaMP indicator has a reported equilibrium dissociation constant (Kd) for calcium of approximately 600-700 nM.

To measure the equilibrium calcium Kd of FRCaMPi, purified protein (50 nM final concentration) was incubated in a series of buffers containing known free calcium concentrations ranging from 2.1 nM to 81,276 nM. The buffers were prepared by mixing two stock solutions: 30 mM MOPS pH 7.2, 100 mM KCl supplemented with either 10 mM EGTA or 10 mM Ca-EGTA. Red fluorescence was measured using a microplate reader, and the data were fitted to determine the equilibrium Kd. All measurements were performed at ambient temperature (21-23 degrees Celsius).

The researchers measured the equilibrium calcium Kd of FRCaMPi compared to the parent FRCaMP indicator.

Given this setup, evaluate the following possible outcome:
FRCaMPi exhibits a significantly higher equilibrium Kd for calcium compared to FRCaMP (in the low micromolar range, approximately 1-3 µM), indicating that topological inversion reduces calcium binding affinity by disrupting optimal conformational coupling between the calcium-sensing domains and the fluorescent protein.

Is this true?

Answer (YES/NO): NO